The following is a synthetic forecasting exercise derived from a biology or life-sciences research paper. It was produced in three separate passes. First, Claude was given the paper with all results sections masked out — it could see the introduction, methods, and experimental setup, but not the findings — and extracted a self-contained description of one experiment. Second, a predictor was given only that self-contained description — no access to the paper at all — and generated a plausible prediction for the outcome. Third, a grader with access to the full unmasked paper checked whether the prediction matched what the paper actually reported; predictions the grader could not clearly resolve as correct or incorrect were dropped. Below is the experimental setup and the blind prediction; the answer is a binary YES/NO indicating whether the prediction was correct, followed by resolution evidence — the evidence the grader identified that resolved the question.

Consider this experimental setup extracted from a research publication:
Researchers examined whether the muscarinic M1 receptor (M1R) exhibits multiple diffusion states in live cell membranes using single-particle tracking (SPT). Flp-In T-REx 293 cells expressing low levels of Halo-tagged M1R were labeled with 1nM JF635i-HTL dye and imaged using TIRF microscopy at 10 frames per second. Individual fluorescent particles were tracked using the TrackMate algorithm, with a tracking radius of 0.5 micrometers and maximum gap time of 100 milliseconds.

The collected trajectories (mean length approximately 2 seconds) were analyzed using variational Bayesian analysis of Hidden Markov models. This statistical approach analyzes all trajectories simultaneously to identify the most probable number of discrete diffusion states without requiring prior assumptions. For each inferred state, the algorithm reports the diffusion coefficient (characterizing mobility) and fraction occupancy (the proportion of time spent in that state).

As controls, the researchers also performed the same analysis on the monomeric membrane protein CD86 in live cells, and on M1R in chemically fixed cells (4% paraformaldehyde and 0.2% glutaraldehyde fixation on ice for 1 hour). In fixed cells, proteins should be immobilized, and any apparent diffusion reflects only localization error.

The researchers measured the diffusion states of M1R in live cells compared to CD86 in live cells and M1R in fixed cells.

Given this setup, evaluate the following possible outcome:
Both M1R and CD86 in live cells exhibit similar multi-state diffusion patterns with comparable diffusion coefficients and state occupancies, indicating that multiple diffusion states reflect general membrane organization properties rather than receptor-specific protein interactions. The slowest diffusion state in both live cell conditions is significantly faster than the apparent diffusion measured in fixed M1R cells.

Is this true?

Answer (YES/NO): NO